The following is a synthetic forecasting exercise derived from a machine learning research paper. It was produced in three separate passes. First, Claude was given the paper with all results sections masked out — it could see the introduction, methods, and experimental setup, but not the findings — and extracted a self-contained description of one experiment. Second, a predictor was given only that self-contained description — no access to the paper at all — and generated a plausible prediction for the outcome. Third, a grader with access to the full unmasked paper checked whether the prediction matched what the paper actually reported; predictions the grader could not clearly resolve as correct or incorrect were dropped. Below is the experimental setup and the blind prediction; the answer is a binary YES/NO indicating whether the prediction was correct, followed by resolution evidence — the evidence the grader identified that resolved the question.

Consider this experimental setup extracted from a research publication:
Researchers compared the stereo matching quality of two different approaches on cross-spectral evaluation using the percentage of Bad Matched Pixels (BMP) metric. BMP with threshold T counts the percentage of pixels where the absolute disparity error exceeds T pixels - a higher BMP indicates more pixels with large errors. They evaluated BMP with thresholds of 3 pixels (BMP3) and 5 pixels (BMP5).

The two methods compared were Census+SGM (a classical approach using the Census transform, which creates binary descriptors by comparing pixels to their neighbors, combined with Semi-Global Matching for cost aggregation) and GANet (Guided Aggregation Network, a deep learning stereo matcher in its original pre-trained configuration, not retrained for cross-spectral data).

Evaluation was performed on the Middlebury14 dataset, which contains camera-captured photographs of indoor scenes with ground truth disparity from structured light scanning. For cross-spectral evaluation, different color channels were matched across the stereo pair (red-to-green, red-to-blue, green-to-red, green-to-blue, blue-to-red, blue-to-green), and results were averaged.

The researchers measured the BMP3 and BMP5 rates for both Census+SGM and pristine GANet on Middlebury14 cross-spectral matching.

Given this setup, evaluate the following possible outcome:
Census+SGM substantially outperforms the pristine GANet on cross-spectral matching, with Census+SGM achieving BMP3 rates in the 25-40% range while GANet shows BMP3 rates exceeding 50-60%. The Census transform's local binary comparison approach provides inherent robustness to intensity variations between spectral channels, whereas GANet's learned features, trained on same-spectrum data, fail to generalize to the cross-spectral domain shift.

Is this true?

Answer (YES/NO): NO